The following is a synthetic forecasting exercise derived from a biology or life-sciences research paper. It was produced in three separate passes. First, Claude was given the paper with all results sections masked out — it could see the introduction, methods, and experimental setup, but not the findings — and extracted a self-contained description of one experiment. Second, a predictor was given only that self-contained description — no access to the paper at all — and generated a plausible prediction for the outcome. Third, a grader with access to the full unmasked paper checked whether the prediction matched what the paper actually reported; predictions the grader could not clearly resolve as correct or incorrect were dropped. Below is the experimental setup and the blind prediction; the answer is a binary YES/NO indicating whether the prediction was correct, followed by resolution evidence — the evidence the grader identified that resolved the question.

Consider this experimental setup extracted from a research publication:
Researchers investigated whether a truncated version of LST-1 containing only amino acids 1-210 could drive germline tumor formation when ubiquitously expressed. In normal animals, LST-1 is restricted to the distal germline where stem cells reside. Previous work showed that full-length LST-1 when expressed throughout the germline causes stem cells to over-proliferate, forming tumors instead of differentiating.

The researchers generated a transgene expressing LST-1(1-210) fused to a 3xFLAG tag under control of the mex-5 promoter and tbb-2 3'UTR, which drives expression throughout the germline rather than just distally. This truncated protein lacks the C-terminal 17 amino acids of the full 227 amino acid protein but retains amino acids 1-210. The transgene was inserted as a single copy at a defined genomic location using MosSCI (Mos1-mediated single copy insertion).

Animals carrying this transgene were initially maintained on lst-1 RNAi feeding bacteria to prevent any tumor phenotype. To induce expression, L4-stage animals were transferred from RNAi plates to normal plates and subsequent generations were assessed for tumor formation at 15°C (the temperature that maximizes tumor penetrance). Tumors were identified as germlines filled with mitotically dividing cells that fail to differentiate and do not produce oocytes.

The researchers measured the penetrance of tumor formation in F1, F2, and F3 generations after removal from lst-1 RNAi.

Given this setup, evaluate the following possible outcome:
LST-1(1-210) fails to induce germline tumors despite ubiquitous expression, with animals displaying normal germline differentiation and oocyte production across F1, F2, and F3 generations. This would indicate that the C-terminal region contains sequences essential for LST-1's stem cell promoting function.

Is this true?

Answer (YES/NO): NO